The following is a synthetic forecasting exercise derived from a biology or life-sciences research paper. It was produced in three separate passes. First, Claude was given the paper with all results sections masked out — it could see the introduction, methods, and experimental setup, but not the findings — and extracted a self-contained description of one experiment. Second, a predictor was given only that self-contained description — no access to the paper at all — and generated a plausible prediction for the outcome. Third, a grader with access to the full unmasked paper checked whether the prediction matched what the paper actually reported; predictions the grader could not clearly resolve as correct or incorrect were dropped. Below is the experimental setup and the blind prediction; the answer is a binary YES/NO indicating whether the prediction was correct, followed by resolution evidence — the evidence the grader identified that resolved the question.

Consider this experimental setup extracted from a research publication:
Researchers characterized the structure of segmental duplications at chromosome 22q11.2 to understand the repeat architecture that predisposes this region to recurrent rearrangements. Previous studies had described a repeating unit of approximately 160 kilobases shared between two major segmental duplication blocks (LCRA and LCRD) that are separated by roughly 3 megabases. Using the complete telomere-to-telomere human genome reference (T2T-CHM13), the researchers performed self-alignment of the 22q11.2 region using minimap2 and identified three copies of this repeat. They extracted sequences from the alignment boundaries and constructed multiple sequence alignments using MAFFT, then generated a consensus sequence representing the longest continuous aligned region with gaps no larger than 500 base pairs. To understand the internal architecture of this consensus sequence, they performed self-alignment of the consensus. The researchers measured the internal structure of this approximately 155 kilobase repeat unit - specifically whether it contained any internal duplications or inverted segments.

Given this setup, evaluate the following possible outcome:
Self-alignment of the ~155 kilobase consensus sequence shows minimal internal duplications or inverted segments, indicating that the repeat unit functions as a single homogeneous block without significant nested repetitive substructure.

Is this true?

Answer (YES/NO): NO